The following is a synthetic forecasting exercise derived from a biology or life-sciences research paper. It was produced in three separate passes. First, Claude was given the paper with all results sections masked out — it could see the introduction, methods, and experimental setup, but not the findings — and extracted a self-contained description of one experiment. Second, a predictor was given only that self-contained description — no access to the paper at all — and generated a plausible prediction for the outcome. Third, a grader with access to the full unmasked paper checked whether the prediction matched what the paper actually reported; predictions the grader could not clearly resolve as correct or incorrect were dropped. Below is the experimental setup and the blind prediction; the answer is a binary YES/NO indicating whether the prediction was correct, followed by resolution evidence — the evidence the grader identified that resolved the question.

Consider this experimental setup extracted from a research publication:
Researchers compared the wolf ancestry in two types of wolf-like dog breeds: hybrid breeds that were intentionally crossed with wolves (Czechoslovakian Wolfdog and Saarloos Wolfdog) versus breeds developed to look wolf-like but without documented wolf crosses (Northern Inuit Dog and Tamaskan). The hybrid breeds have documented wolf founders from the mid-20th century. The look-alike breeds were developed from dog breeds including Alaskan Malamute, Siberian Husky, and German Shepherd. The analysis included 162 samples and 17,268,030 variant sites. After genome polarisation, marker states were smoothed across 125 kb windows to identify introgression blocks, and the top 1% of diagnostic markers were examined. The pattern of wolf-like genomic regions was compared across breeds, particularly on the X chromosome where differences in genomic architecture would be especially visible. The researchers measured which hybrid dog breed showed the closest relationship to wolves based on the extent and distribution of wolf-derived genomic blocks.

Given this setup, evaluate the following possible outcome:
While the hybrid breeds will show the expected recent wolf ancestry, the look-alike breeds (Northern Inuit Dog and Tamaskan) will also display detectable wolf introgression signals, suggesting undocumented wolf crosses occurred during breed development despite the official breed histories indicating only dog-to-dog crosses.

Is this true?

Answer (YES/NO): NO